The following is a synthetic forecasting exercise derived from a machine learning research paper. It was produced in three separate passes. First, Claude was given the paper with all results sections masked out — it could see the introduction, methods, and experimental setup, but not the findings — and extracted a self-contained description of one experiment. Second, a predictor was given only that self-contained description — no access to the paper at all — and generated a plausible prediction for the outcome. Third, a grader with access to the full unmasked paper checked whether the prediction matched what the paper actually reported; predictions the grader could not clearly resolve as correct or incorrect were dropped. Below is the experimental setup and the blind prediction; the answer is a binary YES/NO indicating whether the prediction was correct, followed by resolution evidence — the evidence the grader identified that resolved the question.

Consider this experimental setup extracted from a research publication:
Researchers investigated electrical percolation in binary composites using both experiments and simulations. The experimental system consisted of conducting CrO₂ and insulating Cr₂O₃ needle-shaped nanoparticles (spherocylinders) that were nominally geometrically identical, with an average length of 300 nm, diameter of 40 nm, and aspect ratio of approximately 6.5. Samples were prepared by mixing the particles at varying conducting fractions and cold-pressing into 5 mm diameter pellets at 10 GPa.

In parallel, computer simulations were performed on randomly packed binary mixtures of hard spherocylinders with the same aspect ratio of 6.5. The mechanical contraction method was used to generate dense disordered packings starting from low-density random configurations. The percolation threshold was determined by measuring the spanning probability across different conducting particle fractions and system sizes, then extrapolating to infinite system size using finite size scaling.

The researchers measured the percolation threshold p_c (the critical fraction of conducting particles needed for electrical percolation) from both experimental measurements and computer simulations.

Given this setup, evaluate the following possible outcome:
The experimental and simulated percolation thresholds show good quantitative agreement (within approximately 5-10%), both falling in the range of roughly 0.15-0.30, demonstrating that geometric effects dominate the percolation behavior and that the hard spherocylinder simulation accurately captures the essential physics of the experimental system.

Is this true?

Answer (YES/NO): NO